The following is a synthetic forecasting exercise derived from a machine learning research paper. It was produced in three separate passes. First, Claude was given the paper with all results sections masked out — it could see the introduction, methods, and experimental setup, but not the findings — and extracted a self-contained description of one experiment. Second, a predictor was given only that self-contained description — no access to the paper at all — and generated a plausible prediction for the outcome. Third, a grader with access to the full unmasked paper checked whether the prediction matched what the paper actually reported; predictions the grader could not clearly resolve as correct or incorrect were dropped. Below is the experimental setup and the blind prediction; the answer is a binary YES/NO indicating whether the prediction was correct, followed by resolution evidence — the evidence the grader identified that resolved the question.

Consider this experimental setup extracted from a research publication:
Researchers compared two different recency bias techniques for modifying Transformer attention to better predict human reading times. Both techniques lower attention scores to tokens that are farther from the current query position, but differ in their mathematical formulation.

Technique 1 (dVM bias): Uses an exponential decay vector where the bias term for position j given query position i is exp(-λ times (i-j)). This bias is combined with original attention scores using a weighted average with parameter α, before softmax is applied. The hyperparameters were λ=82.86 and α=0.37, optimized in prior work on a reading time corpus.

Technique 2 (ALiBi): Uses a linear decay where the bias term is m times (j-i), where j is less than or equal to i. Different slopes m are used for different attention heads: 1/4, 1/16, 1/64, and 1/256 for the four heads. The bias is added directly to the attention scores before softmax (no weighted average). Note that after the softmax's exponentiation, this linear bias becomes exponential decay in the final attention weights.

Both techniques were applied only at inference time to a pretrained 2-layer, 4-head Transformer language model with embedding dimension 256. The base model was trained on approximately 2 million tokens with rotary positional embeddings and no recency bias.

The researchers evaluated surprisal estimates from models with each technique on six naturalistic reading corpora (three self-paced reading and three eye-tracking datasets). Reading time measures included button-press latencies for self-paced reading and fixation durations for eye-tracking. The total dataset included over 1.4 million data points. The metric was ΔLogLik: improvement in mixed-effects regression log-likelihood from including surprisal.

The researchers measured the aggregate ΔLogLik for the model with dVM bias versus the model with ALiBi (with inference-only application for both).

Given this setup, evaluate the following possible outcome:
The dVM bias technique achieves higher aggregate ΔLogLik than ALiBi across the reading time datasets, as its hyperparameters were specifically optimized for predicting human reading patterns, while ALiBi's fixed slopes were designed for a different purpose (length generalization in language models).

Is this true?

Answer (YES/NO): YES